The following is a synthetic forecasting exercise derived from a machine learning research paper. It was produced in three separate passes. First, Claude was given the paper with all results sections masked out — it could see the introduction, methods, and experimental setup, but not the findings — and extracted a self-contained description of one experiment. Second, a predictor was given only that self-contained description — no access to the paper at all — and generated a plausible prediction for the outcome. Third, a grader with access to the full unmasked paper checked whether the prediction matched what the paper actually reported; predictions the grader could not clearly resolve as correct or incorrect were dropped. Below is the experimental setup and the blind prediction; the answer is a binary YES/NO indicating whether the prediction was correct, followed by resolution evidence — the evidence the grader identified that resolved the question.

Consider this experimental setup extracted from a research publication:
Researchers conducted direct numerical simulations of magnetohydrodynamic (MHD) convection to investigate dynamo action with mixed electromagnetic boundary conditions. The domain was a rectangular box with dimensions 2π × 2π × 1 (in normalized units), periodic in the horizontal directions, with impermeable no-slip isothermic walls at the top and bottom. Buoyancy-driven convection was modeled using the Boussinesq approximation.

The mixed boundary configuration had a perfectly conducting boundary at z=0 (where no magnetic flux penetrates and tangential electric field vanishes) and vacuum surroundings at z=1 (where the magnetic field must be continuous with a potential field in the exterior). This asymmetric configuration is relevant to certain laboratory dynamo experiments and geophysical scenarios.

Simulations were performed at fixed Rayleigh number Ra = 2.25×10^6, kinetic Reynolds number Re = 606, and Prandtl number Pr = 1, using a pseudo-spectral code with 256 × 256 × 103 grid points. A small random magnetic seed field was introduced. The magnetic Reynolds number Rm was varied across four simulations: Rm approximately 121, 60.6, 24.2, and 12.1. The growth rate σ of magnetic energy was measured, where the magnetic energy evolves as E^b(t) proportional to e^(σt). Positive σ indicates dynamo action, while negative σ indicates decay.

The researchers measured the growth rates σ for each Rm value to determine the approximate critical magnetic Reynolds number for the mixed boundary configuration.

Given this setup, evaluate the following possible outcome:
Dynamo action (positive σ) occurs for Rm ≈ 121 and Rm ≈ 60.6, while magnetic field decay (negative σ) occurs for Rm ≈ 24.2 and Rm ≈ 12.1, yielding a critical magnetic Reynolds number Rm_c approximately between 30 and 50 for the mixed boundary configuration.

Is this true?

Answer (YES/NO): YES